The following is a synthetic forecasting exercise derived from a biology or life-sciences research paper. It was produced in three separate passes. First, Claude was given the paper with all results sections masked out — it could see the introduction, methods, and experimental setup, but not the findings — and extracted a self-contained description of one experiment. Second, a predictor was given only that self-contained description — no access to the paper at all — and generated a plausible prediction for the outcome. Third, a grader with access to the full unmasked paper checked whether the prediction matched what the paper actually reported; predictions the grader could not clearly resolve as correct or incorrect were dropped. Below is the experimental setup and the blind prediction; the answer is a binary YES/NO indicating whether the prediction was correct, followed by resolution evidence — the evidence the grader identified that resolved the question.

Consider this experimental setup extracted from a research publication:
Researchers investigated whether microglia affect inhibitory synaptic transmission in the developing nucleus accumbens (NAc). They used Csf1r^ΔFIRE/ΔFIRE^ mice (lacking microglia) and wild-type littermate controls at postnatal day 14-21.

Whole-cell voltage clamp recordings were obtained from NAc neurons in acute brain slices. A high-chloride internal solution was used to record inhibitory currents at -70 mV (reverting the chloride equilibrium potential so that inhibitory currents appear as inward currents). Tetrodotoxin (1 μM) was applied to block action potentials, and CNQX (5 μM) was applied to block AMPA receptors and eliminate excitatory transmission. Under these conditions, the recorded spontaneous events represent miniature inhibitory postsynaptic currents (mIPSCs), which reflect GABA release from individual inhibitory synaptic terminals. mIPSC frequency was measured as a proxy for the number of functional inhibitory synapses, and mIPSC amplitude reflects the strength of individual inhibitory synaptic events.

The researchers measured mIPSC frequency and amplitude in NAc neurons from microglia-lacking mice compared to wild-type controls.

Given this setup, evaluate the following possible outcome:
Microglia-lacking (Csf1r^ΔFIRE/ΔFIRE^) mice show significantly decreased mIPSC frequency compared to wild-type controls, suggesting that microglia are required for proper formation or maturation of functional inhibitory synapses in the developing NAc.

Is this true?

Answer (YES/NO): NO